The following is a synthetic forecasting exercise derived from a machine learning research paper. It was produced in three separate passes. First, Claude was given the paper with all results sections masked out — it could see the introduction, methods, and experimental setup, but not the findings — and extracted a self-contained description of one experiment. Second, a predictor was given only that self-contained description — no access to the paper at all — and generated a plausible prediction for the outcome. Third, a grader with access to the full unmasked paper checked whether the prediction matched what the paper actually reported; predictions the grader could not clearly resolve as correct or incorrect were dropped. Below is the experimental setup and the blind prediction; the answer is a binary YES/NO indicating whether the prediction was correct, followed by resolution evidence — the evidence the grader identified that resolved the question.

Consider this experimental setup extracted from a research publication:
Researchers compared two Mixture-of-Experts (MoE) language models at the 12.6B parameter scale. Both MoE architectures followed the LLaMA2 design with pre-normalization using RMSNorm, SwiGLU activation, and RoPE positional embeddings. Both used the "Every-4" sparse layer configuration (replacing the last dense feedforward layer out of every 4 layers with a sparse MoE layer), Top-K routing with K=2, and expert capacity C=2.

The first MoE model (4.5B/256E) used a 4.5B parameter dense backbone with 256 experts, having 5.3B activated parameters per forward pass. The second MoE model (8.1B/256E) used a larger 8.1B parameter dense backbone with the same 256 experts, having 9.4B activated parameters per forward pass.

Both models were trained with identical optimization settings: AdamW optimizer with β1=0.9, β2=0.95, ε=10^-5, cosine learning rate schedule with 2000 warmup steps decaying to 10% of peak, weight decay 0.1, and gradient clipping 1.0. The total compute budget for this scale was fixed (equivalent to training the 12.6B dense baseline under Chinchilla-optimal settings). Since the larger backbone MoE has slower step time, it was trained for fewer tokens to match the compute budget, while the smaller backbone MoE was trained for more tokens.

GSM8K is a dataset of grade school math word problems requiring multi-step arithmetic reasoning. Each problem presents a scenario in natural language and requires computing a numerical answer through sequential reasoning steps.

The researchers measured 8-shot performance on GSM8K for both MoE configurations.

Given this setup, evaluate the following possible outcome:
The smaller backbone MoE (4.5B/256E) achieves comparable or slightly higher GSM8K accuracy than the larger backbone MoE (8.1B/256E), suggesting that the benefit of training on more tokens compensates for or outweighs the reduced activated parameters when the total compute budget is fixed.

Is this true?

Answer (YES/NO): YES